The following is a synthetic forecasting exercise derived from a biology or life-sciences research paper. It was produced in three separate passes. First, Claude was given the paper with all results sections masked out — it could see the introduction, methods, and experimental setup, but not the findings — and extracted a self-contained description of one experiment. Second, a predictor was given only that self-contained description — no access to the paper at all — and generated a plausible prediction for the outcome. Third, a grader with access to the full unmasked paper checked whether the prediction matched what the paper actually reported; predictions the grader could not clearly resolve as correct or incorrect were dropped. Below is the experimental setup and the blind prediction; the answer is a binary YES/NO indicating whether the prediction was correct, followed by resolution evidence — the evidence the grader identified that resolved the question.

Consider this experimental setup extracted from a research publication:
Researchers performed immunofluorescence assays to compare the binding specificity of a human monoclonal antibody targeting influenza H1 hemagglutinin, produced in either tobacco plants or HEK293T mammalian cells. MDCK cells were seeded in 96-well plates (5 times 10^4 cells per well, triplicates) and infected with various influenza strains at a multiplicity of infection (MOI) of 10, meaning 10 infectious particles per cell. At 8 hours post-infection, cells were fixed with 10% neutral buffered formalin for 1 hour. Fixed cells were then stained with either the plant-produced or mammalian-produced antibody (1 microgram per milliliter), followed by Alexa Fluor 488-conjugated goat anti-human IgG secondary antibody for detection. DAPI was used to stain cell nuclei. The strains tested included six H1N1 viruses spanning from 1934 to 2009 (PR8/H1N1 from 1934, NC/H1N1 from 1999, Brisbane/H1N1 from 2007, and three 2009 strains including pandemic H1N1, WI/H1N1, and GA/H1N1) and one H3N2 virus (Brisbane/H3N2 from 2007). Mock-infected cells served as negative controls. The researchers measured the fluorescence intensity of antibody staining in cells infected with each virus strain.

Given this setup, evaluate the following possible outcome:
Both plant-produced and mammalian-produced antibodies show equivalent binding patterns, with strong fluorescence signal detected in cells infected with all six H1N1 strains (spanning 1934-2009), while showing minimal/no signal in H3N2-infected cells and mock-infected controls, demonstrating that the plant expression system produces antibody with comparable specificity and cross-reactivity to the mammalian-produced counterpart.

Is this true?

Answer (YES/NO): YES